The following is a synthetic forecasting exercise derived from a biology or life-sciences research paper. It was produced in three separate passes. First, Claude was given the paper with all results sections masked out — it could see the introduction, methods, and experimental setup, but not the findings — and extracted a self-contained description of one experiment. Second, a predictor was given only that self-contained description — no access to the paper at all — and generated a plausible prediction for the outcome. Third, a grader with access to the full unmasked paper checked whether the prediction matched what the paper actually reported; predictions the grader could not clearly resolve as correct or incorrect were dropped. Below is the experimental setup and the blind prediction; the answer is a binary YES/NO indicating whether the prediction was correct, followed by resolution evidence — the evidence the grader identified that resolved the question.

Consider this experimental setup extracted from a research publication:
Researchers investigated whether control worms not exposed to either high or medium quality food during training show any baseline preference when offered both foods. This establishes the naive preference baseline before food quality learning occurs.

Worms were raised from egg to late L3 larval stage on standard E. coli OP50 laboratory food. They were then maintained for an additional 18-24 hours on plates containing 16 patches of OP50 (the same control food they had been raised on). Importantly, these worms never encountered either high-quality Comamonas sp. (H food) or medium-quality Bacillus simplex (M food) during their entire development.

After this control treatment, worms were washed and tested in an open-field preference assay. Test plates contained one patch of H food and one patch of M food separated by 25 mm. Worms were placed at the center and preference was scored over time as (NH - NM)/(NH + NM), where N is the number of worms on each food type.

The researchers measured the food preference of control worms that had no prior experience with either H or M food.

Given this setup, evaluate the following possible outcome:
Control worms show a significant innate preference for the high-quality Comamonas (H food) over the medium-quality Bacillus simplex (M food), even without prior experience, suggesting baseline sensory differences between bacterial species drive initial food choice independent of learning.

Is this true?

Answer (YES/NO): YES